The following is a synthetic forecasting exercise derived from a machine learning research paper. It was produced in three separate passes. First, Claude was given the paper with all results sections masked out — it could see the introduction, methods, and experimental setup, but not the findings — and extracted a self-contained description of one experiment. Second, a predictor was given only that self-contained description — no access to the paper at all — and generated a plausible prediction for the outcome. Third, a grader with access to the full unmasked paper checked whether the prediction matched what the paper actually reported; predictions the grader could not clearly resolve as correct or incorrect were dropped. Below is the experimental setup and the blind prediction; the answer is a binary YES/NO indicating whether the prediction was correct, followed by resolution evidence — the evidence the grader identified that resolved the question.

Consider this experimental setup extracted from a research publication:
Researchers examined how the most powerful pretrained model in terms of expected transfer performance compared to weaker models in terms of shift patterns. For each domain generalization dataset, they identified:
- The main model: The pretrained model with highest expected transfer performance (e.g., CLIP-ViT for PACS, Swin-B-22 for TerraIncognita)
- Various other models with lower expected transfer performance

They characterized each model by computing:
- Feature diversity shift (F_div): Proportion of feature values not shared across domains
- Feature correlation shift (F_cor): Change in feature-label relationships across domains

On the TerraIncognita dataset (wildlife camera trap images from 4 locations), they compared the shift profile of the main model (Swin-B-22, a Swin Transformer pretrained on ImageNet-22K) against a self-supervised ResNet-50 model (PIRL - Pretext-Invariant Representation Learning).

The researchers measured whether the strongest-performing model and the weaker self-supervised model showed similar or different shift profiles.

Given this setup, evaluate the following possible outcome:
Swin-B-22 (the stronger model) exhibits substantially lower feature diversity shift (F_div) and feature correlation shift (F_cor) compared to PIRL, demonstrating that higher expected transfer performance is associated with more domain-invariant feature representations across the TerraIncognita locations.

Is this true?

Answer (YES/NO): NO